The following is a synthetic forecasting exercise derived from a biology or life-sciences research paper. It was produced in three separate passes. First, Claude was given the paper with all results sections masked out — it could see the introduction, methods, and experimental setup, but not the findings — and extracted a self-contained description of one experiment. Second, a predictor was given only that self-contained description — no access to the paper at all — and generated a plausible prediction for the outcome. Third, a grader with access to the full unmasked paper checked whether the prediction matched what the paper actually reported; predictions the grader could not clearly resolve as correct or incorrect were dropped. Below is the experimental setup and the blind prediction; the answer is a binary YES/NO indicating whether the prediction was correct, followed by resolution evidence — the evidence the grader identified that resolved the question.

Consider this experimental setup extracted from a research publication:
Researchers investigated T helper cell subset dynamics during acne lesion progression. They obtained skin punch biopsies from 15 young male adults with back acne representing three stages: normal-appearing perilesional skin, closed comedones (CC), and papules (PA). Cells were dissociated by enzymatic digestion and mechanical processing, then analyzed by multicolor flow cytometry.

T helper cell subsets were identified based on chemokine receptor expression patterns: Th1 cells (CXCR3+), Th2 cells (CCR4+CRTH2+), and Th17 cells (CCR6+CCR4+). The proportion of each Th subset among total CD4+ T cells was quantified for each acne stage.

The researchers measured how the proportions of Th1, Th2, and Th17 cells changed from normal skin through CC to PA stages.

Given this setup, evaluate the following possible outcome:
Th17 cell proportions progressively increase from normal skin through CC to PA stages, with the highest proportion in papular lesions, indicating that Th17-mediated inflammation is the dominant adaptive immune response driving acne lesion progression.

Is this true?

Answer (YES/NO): NO